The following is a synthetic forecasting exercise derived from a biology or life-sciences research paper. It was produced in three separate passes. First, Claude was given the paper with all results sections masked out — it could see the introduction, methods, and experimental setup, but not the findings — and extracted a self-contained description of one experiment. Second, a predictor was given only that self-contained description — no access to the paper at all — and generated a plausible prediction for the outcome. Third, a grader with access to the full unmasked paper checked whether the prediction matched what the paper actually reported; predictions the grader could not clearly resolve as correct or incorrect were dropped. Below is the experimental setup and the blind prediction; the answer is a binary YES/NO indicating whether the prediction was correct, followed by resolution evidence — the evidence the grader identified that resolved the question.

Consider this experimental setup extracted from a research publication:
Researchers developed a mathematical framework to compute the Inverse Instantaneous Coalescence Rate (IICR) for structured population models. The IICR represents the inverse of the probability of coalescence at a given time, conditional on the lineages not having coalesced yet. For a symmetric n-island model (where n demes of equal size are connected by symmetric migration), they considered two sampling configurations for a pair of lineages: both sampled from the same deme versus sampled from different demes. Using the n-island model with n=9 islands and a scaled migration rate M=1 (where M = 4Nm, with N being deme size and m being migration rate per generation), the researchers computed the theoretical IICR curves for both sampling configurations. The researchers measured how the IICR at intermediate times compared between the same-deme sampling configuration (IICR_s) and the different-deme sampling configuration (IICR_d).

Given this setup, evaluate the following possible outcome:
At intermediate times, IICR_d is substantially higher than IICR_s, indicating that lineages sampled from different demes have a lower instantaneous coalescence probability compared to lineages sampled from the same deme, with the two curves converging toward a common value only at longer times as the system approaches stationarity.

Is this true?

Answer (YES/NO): YES